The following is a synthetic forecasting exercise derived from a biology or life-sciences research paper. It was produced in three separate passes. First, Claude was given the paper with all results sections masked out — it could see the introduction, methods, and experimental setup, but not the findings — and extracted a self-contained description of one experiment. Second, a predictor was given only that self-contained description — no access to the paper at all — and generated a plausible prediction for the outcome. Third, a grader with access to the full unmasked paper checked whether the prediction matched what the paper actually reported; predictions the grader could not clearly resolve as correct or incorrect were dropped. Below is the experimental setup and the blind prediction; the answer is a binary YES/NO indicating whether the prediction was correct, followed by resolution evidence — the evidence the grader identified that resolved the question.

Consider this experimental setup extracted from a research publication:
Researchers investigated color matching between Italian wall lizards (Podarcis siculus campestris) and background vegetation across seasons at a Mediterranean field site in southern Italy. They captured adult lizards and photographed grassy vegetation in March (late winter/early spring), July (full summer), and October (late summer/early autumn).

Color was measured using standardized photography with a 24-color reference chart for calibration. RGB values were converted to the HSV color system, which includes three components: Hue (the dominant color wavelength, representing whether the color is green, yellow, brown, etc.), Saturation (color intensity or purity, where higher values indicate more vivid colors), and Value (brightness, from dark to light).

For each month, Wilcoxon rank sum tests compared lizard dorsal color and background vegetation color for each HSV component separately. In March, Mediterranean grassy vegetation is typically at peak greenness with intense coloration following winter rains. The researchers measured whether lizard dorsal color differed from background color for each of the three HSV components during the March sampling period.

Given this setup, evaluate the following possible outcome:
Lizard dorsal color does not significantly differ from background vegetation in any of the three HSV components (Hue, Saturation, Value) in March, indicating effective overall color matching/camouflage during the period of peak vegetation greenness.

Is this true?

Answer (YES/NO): NO